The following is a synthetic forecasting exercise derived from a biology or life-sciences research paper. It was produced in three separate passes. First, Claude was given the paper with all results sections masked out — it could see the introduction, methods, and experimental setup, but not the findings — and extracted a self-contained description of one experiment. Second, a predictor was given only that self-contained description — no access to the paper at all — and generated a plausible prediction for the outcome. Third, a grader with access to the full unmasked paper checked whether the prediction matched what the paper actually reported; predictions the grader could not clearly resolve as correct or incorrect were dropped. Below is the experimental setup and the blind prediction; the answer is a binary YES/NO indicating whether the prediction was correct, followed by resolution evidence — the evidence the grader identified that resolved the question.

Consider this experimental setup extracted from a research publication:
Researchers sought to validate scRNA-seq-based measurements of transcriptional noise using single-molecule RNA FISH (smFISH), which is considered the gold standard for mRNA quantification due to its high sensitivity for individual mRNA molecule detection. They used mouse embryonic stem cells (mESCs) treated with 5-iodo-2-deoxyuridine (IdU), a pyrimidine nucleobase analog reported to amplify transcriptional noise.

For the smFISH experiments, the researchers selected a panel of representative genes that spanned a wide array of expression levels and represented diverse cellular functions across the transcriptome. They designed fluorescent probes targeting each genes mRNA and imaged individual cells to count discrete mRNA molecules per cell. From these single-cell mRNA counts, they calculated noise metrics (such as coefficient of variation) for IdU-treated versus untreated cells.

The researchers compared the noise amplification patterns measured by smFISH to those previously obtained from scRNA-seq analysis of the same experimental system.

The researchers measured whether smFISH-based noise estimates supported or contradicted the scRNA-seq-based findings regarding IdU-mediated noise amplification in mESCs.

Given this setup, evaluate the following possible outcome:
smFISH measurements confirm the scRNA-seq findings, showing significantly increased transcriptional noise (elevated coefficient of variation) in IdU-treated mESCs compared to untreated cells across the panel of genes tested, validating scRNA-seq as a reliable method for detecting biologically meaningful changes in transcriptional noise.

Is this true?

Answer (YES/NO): YES